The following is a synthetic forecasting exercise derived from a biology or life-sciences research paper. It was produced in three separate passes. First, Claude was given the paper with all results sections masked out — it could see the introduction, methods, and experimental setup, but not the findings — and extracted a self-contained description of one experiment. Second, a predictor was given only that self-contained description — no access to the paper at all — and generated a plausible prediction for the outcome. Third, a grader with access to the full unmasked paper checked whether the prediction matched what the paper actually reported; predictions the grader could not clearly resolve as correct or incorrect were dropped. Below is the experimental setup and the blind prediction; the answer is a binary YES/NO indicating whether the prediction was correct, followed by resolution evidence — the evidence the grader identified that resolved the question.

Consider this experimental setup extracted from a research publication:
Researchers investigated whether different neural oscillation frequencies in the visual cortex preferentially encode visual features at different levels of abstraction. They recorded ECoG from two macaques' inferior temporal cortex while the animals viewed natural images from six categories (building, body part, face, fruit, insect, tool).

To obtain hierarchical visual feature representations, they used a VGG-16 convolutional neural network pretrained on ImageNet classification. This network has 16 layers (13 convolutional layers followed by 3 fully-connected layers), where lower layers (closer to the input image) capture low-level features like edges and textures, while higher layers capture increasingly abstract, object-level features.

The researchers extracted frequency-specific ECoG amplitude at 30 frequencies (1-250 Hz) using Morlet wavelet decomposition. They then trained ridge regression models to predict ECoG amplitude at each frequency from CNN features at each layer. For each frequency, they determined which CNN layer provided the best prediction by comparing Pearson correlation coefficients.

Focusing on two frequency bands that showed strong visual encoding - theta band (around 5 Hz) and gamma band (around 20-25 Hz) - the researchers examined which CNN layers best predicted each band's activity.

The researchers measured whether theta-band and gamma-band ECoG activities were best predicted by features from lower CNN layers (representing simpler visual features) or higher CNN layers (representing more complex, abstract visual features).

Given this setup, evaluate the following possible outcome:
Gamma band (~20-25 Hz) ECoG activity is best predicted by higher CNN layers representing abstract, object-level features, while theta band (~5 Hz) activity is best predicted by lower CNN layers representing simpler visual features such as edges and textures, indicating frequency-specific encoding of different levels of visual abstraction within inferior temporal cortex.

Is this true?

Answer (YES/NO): NO